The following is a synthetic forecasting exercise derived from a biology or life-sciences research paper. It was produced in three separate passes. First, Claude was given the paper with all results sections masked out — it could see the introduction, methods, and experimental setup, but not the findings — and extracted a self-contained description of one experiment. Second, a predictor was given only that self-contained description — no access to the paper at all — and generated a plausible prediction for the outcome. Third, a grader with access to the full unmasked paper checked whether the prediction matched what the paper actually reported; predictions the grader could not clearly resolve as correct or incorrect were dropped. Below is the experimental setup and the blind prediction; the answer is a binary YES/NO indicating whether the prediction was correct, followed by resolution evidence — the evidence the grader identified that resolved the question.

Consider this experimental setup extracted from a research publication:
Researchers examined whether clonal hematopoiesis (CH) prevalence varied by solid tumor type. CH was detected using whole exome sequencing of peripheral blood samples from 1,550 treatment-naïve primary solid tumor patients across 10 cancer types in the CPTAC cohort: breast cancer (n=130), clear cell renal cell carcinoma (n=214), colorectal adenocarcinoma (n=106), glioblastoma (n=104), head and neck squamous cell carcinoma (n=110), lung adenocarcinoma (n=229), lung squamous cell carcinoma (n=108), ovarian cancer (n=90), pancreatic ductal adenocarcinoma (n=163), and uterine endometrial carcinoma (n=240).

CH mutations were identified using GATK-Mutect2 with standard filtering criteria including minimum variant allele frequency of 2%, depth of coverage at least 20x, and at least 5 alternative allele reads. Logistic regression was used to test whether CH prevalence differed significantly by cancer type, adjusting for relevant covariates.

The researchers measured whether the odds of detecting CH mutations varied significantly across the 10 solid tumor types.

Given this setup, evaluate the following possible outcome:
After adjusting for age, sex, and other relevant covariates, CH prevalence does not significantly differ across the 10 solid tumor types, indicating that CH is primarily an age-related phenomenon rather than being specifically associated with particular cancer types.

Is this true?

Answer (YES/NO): NO